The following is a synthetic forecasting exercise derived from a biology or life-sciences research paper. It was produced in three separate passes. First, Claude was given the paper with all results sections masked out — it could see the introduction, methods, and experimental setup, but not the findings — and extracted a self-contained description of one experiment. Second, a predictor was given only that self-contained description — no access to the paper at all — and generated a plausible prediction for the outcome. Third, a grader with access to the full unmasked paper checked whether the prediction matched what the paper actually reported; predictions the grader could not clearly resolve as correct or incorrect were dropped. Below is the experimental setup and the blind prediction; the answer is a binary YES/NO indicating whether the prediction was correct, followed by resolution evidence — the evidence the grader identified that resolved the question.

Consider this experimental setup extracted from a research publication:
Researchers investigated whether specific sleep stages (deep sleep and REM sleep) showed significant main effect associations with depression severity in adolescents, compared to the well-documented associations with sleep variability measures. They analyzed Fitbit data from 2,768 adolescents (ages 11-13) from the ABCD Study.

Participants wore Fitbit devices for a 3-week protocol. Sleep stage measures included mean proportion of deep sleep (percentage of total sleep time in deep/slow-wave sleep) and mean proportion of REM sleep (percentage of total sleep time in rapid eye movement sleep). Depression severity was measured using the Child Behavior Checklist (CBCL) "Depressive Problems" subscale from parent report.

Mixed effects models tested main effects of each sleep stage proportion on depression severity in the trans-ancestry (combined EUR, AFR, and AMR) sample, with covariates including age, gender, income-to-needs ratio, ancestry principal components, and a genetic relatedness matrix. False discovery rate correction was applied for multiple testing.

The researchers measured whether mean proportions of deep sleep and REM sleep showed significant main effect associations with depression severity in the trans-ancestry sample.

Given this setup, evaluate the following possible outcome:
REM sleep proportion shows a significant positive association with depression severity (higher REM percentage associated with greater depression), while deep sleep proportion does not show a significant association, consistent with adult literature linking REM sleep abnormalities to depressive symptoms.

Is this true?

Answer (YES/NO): NO